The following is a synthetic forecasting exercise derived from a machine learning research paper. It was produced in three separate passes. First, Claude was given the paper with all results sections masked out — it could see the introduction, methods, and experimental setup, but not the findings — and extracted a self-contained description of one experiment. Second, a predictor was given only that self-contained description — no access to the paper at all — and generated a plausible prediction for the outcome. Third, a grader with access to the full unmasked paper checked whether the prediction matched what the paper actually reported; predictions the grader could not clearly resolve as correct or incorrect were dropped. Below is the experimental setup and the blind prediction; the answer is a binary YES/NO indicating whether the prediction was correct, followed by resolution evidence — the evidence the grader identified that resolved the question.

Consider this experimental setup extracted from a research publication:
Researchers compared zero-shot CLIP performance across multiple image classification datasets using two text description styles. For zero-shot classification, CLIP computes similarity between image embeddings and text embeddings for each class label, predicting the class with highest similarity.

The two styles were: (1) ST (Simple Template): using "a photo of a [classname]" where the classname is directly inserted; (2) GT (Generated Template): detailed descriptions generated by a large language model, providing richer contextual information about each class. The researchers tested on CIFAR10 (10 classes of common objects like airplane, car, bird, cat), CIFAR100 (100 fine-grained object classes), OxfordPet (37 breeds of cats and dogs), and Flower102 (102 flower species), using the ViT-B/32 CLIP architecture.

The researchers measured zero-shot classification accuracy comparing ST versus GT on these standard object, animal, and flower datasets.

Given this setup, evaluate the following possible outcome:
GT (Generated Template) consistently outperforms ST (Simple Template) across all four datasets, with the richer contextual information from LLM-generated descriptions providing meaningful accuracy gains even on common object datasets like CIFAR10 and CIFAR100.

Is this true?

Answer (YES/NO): NO